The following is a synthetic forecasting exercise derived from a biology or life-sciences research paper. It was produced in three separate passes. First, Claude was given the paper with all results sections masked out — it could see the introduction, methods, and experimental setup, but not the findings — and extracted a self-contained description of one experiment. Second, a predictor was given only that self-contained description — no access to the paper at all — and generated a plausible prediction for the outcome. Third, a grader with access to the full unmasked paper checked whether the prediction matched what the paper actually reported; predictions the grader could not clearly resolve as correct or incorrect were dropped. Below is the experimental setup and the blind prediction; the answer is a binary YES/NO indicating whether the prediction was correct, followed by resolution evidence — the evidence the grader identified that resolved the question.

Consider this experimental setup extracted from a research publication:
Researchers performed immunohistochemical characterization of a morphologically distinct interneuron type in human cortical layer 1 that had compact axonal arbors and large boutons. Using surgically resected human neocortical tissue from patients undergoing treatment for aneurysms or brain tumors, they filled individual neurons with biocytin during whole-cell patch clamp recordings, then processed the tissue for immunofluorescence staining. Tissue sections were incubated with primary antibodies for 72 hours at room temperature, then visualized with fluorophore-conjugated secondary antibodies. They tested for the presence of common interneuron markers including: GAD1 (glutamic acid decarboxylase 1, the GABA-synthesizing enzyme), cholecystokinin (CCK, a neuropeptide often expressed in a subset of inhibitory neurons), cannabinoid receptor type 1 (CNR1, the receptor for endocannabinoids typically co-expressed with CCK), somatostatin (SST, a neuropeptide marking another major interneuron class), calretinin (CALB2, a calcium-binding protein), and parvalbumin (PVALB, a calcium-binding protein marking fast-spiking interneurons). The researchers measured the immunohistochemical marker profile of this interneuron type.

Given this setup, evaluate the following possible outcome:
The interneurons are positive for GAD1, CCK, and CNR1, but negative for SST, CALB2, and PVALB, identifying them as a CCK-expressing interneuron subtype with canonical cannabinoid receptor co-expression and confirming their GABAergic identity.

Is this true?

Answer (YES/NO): NO